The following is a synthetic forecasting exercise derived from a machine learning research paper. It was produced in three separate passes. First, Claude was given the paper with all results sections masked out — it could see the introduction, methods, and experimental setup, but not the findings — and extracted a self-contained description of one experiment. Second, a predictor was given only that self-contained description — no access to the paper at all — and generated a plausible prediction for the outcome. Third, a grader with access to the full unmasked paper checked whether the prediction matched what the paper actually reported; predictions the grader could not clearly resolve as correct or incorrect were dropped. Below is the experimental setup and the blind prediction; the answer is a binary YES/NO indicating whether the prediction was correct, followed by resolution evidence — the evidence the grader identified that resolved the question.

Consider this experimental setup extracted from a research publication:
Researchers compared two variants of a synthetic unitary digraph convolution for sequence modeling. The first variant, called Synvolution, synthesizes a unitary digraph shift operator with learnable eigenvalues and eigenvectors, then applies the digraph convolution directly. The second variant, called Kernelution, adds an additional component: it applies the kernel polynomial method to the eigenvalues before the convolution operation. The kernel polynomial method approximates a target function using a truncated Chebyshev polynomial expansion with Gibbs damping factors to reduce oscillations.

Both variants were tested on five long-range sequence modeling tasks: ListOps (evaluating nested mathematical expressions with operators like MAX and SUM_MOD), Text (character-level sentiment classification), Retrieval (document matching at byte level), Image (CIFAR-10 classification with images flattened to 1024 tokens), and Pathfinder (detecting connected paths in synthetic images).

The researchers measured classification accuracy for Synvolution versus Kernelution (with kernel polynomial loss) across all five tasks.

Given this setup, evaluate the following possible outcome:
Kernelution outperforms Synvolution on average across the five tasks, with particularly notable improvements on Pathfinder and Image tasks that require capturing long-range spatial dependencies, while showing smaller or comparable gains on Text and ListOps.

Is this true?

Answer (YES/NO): NO